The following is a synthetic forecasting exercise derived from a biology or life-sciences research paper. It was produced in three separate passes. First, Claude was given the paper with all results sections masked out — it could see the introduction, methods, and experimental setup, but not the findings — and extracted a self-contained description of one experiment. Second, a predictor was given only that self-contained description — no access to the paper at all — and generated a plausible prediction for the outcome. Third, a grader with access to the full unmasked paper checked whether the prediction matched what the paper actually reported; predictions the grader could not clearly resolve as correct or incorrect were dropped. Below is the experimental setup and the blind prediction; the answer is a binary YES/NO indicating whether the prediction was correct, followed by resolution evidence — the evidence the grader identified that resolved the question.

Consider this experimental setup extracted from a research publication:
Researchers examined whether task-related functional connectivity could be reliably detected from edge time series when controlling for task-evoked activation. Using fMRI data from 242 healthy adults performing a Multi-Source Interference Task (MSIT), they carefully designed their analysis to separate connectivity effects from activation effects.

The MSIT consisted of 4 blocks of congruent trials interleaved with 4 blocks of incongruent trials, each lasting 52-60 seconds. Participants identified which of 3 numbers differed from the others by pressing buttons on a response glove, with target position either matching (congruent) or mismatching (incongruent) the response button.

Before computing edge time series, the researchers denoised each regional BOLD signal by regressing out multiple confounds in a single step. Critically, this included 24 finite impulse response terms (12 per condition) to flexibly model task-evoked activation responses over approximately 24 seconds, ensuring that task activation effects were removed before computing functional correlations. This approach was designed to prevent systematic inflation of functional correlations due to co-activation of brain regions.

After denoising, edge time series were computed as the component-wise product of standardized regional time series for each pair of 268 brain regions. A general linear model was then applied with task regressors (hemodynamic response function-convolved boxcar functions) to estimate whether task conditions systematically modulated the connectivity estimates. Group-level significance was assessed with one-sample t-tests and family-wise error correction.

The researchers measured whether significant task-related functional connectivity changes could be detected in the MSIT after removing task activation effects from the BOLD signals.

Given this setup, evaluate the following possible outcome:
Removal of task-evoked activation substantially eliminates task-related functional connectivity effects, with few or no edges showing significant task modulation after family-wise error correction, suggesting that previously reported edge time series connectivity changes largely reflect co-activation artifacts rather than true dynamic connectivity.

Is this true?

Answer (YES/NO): NO